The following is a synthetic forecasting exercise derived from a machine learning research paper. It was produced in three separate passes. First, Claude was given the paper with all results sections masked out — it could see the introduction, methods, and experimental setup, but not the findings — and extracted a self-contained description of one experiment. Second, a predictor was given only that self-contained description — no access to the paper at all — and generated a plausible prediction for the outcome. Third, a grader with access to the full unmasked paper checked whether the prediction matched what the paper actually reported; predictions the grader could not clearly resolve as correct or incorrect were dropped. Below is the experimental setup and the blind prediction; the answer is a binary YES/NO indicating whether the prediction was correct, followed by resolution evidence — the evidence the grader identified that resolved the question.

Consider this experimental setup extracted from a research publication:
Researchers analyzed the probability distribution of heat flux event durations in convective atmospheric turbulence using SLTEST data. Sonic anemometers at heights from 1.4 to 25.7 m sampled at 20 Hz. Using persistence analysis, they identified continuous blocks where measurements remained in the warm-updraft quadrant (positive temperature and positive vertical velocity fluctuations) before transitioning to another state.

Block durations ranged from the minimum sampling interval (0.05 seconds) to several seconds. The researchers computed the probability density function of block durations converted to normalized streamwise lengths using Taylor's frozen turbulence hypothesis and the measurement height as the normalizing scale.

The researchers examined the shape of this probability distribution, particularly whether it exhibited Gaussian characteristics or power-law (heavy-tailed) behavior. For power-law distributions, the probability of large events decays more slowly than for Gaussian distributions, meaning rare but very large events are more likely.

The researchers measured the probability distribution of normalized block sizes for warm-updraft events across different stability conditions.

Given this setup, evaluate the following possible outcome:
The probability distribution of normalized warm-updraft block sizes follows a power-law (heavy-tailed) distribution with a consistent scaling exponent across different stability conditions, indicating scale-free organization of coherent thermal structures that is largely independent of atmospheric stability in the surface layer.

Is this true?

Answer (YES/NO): NO